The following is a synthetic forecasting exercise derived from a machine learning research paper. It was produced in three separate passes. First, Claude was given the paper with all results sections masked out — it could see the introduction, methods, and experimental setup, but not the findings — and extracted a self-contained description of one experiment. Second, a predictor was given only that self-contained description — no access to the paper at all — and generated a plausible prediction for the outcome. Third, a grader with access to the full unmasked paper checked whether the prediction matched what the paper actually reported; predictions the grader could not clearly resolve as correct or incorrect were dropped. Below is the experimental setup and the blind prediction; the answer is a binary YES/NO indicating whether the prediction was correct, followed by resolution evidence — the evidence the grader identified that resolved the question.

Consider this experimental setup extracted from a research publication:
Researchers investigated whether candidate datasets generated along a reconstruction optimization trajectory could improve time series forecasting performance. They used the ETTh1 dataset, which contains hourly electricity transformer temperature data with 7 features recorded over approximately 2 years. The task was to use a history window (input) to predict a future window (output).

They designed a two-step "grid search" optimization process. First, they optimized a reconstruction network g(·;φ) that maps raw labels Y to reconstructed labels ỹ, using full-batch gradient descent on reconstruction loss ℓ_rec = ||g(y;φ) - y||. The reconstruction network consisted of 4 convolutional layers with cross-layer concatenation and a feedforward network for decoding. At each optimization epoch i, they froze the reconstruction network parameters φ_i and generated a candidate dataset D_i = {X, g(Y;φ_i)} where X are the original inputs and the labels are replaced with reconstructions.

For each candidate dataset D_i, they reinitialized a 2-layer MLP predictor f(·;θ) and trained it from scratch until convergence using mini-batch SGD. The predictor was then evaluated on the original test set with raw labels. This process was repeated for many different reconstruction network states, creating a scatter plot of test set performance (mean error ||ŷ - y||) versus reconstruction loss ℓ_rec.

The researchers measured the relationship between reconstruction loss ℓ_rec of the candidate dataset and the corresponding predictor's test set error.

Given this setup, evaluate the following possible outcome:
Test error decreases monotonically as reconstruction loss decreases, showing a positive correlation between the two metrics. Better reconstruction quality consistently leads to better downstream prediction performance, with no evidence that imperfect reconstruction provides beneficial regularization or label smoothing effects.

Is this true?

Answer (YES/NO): NO